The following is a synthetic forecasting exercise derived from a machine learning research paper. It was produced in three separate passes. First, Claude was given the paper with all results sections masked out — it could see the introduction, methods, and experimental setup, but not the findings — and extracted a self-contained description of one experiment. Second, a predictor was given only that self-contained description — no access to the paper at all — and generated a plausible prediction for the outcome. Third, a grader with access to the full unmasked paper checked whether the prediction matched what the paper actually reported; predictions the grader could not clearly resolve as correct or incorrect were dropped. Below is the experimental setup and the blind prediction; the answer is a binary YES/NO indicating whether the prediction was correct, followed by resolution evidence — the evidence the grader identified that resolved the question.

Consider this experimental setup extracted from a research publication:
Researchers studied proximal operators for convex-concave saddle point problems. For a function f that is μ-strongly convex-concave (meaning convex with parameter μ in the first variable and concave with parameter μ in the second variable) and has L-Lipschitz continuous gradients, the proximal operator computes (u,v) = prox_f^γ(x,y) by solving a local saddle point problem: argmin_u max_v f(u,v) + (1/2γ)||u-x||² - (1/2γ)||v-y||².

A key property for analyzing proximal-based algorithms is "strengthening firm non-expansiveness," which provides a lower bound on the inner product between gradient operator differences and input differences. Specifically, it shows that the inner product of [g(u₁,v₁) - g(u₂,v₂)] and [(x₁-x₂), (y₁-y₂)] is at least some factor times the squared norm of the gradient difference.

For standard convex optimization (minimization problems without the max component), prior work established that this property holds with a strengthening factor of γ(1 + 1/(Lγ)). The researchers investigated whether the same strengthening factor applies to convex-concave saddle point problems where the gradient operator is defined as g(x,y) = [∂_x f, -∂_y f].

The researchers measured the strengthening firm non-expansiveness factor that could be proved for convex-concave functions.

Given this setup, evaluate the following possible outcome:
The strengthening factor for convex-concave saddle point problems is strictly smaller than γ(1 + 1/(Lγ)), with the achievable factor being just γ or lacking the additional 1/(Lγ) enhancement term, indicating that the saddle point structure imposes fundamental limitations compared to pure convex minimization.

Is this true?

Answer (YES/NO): NO